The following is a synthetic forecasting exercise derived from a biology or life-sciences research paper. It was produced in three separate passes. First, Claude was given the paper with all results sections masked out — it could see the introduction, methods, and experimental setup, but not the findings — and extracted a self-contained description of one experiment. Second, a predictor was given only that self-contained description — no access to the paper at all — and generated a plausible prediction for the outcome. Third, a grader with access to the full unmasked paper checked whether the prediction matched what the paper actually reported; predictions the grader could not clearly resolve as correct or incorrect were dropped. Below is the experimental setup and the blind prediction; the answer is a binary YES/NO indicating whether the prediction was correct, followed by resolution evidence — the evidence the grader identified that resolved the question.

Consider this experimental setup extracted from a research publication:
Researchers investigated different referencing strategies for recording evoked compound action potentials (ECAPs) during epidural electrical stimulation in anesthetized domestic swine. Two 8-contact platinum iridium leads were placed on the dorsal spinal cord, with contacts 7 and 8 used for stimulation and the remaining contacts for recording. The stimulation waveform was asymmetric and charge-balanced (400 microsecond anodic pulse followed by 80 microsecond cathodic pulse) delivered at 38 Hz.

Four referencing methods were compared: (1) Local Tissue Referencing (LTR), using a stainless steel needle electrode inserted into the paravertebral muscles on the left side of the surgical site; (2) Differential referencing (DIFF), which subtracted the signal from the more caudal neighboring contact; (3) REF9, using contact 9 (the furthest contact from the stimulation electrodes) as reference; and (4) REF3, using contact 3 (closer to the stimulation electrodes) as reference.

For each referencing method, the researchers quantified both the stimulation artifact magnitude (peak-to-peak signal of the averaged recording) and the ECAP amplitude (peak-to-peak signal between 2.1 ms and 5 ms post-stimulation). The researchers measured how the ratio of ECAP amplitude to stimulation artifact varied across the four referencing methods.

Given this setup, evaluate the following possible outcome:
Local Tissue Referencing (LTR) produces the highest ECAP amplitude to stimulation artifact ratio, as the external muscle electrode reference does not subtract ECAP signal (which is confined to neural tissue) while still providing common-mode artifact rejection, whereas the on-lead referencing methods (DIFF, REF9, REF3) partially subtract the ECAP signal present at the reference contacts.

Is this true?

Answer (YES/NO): NO